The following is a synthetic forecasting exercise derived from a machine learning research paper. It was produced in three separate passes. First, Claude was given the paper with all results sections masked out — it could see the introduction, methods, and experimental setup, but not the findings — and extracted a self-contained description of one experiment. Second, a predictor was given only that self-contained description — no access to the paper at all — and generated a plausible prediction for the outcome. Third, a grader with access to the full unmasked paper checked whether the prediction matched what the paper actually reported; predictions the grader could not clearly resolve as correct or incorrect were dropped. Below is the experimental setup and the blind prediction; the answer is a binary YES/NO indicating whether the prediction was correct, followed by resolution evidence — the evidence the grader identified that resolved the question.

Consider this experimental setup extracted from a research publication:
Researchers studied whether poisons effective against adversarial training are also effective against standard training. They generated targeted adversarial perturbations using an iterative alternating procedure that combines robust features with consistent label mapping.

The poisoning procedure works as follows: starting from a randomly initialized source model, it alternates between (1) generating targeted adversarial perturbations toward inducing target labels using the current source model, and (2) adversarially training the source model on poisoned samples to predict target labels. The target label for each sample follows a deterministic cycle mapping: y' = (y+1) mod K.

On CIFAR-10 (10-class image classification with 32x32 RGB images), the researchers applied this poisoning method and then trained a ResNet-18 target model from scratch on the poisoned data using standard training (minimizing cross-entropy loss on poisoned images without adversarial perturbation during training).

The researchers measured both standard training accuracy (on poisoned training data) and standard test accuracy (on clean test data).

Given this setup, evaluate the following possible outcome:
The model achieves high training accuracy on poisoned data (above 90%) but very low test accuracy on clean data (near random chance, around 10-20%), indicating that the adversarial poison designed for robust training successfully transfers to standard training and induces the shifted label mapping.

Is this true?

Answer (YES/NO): YES